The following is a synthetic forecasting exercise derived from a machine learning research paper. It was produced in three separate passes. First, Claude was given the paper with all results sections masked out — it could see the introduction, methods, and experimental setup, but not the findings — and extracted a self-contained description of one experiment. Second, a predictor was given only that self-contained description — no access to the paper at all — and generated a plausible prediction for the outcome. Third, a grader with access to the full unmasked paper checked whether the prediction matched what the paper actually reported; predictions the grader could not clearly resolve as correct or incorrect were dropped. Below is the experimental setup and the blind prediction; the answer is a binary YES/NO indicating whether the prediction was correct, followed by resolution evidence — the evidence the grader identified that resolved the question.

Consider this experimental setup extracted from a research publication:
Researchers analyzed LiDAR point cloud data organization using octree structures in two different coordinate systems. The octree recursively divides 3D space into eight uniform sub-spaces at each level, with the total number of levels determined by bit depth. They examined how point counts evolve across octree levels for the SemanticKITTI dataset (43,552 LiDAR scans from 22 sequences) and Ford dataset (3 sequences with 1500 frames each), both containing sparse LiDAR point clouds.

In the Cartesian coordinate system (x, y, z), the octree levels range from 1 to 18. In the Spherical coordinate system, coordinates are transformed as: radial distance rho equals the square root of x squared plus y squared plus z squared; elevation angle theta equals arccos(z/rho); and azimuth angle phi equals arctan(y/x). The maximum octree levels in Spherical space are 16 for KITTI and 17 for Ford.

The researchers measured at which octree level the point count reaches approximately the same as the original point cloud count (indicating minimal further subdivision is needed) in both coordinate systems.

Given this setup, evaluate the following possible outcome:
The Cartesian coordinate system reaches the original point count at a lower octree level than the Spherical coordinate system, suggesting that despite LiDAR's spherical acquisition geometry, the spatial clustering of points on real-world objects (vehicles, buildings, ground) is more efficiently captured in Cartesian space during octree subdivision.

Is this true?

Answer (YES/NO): NO